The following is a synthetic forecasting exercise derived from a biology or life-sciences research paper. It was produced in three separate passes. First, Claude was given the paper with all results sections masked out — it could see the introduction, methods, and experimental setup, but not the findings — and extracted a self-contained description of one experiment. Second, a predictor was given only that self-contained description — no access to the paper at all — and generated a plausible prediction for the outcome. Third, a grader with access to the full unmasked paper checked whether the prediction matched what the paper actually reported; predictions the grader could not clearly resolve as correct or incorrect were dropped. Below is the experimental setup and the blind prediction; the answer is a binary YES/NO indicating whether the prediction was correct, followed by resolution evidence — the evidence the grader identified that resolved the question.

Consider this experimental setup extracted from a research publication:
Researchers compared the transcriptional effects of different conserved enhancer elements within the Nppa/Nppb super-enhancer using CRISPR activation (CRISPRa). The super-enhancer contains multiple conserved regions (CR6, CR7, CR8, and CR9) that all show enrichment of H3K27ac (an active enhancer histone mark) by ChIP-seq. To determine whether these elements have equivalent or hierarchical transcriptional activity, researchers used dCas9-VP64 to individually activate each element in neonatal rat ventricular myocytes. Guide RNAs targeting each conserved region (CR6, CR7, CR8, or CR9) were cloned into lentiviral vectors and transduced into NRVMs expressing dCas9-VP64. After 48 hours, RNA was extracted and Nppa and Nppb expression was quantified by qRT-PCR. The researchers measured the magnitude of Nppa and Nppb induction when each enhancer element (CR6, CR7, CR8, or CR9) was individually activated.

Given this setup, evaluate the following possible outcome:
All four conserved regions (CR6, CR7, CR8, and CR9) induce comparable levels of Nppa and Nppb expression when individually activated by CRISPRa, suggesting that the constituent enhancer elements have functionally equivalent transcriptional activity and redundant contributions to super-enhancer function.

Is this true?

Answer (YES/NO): NO